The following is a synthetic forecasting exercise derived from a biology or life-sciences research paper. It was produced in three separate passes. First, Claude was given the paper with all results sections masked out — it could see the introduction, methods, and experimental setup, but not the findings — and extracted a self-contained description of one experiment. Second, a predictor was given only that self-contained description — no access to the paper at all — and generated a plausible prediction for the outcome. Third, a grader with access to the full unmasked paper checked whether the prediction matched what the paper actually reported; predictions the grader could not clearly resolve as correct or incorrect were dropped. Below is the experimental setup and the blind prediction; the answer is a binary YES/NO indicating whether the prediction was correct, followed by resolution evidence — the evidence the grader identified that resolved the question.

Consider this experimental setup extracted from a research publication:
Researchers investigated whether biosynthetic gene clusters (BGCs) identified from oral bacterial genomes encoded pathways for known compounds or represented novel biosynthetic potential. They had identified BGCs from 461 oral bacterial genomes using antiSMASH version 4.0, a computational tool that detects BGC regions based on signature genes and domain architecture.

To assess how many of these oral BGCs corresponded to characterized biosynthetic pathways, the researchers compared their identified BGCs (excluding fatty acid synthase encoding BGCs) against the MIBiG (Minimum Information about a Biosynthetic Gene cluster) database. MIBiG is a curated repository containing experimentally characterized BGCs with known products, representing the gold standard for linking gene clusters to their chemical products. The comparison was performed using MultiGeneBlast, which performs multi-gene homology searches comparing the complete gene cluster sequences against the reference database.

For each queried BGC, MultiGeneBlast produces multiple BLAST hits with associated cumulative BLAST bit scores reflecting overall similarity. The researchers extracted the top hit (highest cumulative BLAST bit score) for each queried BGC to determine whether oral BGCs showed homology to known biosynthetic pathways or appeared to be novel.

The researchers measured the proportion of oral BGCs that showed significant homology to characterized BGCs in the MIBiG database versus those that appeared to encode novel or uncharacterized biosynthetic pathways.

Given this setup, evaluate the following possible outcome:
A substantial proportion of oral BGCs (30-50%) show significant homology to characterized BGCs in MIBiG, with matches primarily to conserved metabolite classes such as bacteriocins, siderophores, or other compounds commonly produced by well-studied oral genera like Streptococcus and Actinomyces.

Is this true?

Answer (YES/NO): NO